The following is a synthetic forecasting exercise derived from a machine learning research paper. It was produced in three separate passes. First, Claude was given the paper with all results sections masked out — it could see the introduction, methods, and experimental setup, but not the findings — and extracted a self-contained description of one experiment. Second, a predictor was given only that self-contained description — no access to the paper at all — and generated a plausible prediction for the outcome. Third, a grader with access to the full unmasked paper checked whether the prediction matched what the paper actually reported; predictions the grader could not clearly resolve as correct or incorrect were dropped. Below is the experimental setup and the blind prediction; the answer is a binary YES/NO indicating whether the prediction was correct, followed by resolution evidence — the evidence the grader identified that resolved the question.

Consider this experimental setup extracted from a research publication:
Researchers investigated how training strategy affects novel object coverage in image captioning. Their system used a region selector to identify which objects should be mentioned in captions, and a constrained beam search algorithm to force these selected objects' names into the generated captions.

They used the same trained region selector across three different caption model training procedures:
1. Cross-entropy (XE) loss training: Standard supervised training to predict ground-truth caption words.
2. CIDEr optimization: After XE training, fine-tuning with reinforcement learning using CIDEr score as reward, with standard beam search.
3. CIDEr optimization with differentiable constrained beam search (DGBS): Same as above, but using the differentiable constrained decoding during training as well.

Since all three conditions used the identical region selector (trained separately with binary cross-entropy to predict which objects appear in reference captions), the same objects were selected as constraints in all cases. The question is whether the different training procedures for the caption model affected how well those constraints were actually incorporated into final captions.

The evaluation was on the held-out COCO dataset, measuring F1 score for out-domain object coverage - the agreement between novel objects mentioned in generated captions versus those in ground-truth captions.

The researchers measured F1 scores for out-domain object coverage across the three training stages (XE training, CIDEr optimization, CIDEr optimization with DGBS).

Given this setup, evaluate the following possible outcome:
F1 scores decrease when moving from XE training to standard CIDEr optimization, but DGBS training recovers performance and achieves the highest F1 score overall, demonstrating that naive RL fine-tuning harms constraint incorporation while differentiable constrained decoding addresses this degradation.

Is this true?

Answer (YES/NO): NO